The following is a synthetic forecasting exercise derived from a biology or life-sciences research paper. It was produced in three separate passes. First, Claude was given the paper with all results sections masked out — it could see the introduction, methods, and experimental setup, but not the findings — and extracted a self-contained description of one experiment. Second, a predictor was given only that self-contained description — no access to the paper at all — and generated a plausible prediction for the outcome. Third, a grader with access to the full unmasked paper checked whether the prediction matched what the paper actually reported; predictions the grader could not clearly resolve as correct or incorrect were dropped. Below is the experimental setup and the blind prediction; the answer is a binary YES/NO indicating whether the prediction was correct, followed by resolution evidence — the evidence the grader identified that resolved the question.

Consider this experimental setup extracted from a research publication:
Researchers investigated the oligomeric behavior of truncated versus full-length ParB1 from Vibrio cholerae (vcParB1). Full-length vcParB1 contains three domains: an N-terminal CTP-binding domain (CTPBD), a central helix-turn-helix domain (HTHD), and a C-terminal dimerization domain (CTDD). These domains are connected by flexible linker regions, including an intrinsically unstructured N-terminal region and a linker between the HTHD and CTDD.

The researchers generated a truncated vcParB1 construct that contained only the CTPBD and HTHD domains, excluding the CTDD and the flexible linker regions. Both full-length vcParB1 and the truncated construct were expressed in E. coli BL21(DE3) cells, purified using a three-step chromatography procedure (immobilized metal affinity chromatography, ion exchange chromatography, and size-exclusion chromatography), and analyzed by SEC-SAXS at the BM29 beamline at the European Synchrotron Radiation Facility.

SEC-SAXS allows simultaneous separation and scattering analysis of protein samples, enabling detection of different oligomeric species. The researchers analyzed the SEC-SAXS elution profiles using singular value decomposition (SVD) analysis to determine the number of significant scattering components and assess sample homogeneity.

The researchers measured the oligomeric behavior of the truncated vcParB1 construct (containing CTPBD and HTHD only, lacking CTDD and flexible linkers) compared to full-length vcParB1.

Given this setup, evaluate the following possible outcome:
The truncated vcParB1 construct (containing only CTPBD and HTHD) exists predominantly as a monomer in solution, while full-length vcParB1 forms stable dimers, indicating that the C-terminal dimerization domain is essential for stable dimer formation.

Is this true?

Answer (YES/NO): NO